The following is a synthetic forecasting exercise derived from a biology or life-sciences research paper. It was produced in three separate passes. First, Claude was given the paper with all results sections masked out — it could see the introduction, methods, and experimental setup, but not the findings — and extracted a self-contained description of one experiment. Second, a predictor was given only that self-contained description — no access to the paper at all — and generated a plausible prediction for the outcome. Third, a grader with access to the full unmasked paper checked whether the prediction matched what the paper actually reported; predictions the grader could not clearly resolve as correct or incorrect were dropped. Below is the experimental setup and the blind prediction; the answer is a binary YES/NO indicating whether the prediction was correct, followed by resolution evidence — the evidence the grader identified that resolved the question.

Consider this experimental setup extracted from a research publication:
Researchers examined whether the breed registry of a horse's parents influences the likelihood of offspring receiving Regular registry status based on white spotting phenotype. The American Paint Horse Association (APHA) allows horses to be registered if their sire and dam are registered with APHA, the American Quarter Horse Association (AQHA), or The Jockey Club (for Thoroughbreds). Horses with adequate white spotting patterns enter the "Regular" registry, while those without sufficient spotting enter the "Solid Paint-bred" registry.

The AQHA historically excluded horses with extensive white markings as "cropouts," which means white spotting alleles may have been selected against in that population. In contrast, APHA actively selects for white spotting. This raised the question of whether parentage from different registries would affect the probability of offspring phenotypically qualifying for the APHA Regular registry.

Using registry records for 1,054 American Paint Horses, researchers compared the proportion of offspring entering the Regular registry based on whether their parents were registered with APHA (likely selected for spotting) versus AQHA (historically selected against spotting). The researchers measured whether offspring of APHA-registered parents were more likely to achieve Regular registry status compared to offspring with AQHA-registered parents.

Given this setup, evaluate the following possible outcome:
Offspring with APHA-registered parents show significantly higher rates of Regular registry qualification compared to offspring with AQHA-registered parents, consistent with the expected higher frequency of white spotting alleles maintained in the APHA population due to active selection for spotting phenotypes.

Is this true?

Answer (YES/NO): NO